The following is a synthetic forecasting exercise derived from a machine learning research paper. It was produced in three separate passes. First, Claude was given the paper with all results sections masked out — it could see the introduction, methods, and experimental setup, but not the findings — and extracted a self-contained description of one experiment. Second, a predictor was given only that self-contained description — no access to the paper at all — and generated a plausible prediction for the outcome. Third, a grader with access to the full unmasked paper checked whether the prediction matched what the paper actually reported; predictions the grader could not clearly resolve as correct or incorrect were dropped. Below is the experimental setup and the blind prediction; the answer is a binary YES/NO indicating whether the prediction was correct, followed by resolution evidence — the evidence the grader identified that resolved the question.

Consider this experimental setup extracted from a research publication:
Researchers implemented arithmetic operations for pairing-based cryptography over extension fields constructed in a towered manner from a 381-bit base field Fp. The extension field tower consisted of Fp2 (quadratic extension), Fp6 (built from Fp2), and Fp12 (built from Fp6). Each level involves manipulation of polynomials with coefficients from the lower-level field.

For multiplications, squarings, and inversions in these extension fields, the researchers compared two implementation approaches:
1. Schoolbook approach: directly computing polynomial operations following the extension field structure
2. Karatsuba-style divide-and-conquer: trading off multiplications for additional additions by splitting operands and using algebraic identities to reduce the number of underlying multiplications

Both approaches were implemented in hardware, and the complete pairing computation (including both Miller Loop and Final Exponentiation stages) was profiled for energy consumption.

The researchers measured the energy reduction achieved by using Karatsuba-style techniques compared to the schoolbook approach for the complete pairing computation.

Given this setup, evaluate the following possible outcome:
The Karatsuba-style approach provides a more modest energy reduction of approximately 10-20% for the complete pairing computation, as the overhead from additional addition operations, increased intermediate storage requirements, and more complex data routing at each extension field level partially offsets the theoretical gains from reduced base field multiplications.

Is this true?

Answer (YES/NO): NO